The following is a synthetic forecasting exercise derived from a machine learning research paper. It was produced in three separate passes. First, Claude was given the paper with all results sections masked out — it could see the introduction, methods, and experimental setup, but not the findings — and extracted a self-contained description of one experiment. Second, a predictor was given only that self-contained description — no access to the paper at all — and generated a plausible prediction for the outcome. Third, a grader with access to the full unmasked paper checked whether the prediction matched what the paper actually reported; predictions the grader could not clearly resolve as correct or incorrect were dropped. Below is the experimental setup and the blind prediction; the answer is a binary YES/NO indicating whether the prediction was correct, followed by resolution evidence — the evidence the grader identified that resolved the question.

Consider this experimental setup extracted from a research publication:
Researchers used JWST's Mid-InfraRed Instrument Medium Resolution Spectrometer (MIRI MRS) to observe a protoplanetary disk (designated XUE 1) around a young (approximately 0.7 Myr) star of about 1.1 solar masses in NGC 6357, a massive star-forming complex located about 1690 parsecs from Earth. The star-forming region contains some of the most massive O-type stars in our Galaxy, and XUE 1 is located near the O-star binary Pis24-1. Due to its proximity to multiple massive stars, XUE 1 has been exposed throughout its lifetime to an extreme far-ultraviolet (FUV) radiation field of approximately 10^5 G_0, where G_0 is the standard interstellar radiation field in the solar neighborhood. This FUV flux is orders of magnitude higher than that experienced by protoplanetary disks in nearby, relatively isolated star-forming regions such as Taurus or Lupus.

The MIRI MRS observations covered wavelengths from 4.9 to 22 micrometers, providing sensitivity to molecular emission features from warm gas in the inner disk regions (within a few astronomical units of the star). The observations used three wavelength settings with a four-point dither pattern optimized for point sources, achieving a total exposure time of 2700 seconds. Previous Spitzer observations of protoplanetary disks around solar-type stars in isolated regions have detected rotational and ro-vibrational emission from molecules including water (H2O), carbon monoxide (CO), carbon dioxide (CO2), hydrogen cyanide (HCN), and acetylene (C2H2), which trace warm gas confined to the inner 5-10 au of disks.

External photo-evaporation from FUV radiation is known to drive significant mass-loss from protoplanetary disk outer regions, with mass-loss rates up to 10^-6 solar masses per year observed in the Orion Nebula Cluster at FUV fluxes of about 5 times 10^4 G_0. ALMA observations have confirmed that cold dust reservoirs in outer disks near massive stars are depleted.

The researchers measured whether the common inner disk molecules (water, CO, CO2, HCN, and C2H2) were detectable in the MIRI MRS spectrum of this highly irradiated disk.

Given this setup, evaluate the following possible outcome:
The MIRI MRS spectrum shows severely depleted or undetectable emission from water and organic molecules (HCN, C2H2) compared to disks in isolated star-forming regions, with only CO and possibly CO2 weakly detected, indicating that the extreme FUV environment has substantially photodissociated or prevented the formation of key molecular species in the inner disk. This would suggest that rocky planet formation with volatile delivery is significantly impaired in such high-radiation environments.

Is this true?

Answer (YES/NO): NO